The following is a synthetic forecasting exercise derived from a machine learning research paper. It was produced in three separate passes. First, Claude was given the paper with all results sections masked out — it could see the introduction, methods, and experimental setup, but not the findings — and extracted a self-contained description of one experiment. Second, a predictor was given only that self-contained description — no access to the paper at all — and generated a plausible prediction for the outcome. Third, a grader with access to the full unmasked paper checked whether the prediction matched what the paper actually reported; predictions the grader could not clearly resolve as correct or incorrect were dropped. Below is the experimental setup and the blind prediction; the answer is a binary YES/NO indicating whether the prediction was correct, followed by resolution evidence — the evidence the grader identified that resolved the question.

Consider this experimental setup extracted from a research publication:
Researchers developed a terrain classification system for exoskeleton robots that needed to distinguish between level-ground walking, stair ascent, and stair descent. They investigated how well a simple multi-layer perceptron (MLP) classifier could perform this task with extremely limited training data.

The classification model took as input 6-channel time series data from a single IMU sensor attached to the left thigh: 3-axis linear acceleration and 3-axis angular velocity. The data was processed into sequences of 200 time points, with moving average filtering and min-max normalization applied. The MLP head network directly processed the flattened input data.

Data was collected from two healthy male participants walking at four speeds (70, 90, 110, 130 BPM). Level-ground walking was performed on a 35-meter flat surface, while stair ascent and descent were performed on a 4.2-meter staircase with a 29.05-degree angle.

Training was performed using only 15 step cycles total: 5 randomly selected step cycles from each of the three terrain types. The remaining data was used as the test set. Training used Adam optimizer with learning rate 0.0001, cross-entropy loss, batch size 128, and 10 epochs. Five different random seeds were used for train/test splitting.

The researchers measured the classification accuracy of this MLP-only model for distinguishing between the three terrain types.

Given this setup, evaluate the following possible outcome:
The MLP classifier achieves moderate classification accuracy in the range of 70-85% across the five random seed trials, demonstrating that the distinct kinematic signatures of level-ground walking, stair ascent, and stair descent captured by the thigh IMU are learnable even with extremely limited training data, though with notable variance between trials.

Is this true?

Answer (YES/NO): NO